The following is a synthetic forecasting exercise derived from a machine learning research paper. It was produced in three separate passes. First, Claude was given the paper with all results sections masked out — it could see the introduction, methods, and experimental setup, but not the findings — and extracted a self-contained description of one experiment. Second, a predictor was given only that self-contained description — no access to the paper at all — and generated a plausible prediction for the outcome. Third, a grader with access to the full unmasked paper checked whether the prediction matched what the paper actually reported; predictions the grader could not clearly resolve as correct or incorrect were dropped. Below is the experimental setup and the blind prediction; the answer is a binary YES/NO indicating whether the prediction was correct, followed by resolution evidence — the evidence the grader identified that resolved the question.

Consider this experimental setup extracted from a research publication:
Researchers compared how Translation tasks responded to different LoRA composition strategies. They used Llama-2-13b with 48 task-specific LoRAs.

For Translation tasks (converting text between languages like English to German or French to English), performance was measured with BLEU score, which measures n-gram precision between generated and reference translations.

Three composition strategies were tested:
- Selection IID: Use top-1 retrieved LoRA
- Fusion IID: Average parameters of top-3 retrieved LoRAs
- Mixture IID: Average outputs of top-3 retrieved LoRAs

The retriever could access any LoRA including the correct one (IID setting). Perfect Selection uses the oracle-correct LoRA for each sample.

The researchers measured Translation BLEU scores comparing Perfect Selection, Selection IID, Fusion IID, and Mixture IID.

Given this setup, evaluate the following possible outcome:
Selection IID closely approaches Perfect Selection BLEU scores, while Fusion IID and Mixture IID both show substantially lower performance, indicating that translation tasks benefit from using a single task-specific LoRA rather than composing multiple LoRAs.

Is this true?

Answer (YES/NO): NO